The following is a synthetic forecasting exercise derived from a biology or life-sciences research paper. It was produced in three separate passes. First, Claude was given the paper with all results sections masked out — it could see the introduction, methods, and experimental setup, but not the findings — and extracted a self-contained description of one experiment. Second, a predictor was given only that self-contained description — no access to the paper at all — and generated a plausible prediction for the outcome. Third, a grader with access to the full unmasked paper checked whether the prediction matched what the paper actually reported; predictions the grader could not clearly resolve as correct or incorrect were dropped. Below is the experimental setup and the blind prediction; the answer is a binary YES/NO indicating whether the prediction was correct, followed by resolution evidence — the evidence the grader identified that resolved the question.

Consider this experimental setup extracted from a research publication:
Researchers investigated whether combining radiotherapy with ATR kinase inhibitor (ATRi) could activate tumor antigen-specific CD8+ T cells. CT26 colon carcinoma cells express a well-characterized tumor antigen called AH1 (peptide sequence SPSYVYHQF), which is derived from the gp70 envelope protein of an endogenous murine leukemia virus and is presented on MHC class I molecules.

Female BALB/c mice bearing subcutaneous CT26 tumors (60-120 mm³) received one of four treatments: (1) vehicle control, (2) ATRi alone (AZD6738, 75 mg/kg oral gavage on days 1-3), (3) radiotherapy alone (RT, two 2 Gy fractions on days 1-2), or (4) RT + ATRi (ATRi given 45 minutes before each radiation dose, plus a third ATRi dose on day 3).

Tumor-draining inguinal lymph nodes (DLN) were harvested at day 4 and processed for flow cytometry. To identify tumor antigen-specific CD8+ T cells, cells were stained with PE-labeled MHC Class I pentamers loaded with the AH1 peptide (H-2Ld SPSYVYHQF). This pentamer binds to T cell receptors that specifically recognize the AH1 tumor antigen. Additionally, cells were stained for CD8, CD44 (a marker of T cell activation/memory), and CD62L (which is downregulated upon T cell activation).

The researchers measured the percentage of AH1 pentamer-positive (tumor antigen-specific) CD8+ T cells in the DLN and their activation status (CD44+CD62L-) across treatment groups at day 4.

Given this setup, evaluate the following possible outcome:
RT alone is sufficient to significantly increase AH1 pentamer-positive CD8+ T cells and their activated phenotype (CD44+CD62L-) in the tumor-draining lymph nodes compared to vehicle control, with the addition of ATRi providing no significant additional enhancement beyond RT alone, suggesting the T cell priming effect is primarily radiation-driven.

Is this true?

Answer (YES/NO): NO